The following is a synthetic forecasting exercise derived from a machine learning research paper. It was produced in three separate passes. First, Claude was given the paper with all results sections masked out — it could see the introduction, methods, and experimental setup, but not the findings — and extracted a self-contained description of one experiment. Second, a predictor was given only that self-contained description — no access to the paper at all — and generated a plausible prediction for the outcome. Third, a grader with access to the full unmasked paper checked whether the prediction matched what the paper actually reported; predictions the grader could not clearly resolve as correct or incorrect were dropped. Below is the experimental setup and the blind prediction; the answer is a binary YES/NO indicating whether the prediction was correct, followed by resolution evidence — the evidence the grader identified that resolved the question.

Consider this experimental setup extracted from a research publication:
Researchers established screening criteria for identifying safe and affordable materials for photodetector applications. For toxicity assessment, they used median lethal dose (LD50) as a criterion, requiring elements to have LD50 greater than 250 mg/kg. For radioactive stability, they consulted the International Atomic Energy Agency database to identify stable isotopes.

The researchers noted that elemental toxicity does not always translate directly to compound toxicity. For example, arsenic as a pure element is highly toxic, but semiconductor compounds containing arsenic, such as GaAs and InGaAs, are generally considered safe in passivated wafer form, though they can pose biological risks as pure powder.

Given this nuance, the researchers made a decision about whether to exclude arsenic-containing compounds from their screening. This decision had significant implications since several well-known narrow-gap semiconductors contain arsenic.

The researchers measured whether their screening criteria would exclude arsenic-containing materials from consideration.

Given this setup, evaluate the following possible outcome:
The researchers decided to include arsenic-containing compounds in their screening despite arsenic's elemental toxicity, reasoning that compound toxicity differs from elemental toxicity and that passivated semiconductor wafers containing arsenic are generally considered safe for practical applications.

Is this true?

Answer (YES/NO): YES